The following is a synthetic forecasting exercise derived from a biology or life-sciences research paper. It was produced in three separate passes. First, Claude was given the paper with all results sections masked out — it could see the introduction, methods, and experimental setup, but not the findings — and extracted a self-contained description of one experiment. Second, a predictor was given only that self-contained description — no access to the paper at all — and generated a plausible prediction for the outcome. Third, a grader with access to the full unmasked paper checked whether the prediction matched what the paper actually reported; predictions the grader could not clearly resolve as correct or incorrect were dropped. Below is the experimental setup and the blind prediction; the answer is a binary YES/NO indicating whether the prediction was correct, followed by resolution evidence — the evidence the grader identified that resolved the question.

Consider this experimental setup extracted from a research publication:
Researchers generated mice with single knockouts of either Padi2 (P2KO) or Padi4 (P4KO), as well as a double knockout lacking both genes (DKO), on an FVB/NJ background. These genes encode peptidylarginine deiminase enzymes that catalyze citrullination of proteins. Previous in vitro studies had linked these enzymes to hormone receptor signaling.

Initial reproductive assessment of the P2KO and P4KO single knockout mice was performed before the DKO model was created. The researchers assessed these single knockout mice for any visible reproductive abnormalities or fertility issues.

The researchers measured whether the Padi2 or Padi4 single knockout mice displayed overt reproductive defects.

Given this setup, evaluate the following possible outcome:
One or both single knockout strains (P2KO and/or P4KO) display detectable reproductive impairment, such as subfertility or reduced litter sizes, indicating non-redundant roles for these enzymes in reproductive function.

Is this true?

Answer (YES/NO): NO